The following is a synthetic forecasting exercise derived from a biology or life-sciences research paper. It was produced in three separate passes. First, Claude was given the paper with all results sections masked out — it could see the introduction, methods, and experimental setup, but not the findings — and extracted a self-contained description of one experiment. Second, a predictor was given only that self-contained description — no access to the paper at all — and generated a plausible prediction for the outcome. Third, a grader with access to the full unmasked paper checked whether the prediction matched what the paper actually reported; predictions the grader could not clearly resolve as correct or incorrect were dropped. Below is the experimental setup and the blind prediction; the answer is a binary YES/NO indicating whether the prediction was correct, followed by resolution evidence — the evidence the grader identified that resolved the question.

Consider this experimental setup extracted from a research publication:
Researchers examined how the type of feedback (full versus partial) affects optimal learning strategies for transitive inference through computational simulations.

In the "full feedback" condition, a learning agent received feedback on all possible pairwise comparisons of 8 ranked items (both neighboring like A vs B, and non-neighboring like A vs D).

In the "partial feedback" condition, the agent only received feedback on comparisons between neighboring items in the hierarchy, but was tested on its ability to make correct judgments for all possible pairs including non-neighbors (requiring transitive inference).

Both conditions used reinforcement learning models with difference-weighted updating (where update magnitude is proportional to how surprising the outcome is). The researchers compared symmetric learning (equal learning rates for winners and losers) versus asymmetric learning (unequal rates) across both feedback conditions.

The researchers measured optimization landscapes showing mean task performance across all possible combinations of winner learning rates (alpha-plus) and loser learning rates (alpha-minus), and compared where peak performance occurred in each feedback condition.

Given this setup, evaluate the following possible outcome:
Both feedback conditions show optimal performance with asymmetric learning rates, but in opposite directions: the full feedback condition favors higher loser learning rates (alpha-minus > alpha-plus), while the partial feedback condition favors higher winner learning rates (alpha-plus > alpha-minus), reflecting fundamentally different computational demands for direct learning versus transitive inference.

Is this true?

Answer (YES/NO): NO